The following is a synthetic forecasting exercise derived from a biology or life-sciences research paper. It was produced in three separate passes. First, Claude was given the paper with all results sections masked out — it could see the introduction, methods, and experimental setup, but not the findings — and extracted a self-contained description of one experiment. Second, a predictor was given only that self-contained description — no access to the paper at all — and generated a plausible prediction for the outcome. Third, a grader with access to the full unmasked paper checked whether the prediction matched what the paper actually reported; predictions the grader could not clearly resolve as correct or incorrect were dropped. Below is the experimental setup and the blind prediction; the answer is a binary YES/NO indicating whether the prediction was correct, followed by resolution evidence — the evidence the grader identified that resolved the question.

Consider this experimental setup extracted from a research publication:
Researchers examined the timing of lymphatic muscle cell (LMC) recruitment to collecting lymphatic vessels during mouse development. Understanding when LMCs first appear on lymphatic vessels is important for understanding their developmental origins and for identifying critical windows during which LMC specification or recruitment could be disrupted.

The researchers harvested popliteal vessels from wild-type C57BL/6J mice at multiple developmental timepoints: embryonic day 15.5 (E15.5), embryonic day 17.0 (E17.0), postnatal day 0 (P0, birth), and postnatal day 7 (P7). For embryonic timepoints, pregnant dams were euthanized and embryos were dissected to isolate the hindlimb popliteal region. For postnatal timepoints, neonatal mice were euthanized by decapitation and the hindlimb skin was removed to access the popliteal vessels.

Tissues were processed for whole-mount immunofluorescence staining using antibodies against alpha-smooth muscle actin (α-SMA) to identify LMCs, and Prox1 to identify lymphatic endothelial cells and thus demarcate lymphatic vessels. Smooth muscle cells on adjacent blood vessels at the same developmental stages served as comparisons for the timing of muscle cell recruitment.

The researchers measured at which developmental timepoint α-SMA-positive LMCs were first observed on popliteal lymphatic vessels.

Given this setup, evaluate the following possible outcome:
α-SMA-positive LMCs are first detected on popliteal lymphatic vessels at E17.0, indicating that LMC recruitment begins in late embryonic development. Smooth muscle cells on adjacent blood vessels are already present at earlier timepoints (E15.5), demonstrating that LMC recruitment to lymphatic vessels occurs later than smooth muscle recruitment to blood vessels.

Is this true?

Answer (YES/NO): NO